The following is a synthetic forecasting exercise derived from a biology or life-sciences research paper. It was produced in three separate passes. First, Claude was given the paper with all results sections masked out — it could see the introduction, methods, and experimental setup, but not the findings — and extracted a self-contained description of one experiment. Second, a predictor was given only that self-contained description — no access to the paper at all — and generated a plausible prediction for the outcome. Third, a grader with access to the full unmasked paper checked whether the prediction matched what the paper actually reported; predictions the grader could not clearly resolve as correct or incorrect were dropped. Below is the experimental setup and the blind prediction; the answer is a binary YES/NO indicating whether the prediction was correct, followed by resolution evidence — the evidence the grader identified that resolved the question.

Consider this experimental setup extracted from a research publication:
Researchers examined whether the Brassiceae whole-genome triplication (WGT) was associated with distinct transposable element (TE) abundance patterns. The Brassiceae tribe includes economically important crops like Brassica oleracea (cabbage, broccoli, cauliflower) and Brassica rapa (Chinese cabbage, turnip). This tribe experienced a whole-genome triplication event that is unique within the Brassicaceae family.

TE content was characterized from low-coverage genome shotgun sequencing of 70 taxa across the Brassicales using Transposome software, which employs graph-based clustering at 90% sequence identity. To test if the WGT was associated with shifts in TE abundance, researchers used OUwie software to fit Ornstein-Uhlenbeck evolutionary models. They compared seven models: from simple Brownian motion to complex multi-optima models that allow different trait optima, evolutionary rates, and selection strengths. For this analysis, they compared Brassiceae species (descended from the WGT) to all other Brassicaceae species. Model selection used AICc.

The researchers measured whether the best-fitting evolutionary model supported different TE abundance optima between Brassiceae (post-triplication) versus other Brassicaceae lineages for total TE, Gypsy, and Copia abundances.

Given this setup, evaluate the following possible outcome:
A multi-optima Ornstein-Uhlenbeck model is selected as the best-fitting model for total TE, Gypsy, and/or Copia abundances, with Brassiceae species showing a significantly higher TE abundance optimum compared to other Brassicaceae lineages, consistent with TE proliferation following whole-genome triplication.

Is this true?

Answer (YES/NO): NO